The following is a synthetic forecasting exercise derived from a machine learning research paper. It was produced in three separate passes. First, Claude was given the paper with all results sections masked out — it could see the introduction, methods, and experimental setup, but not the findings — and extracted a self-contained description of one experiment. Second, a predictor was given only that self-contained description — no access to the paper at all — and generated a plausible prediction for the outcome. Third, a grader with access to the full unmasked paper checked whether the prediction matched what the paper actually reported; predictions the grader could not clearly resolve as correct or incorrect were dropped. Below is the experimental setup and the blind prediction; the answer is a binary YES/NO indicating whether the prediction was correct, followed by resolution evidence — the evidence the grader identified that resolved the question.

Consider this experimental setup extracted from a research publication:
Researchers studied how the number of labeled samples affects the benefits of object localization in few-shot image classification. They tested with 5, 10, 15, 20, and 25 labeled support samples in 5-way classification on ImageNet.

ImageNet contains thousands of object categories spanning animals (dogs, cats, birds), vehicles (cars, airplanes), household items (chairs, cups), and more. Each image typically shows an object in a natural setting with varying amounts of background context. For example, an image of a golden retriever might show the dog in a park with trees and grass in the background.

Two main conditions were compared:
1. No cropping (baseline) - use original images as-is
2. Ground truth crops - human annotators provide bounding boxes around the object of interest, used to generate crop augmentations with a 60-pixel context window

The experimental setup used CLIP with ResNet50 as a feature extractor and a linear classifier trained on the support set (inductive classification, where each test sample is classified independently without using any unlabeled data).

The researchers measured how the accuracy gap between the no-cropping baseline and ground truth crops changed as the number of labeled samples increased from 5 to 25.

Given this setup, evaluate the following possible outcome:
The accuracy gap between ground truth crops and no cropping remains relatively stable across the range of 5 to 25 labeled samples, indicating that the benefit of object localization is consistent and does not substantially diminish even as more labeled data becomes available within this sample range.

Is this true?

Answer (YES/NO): NO